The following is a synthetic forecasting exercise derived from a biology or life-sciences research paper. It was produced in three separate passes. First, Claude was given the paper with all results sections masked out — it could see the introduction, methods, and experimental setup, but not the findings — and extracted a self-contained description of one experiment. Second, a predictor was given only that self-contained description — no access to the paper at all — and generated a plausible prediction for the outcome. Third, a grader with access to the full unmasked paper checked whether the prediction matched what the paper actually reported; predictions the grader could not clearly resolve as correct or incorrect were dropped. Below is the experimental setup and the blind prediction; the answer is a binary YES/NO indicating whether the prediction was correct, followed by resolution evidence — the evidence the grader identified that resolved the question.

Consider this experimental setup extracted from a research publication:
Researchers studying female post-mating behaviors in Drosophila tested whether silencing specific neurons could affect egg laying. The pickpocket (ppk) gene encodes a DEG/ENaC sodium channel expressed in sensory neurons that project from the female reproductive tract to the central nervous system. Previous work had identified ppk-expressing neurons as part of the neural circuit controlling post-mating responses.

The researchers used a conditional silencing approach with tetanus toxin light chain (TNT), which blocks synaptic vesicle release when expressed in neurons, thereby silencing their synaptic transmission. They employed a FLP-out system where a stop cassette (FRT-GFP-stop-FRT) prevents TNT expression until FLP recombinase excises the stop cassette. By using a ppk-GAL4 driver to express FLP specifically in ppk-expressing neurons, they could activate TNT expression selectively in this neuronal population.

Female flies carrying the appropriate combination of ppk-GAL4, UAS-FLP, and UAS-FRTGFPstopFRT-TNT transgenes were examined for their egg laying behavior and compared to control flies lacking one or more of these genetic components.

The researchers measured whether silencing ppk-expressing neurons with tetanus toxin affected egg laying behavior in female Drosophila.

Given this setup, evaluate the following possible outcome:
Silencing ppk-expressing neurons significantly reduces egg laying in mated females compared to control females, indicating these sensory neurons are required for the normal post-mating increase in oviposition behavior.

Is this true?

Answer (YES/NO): NO